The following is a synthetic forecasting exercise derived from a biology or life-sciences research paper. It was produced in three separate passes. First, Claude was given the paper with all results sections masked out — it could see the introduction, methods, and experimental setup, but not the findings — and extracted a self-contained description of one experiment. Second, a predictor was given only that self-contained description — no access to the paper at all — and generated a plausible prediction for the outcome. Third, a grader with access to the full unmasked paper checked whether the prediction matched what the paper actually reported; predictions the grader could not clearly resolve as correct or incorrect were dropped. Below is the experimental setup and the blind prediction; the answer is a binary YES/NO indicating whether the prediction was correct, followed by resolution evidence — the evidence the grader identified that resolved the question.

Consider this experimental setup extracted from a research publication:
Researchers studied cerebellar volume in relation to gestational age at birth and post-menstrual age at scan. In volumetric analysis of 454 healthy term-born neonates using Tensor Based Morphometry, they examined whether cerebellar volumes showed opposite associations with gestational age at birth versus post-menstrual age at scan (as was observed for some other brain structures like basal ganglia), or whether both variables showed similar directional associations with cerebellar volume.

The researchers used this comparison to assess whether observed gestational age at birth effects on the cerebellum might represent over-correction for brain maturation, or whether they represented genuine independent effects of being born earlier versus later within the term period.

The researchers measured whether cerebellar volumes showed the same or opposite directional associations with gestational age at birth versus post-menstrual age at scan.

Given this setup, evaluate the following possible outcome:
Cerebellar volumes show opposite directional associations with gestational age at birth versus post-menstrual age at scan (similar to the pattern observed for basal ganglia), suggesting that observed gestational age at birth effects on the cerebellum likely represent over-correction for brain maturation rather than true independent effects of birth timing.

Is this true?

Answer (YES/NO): NO